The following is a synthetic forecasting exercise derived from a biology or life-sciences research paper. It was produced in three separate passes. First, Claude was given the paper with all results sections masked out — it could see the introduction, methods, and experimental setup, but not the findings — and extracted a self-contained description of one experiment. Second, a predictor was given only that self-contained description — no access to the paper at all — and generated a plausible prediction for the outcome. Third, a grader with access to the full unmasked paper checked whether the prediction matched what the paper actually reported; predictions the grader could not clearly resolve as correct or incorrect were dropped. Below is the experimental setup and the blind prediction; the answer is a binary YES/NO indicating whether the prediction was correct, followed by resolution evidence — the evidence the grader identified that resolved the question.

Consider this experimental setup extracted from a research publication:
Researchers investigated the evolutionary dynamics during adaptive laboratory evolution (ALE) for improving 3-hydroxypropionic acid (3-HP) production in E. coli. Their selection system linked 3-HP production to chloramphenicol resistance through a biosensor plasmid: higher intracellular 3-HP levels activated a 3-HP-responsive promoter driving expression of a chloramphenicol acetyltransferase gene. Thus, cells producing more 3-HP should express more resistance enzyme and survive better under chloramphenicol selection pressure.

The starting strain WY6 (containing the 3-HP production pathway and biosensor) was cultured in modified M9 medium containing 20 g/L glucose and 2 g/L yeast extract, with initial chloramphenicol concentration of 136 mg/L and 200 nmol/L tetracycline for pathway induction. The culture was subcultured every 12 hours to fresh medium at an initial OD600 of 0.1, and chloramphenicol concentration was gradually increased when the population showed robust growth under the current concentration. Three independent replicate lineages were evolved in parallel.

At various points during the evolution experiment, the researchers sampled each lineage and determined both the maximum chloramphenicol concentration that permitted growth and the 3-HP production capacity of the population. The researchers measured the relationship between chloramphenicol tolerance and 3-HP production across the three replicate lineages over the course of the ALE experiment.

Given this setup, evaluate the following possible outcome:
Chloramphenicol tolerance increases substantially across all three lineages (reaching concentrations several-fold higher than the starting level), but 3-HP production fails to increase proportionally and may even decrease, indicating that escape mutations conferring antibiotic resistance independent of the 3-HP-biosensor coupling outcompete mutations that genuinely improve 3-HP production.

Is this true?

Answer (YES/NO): NO